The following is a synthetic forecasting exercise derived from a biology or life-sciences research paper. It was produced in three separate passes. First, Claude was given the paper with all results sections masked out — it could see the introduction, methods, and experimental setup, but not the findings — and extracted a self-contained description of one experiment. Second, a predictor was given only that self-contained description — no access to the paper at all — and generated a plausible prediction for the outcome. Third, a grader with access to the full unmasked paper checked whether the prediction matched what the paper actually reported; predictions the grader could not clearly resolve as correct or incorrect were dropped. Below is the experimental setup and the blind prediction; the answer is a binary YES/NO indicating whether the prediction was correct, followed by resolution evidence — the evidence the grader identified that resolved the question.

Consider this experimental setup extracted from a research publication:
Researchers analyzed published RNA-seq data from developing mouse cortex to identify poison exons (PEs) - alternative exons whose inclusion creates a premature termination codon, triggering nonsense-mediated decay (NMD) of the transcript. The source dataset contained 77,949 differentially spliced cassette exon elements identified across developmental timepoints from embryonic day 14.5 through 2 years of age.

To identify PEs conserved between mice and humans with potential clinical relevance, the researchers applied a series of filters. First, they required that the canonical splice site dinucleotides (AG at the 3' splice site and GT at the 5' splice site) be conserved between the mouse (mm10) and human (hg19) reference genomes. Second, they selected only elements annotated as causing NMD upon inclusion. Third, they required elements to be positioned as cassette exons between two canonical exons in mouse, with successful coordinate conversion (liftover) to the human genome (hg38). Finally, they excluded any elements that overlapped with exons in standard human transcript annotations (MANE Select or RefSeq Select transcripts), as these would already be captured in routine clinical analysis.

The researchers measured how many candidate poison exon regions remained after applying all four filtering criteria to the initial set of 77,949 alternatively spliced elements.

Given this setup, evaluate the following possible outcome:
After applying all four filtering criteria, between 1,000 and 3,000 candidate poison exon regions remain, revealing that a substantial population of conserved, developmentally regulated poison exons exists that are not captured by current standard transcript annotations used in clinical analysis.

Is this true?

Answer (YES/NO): YES